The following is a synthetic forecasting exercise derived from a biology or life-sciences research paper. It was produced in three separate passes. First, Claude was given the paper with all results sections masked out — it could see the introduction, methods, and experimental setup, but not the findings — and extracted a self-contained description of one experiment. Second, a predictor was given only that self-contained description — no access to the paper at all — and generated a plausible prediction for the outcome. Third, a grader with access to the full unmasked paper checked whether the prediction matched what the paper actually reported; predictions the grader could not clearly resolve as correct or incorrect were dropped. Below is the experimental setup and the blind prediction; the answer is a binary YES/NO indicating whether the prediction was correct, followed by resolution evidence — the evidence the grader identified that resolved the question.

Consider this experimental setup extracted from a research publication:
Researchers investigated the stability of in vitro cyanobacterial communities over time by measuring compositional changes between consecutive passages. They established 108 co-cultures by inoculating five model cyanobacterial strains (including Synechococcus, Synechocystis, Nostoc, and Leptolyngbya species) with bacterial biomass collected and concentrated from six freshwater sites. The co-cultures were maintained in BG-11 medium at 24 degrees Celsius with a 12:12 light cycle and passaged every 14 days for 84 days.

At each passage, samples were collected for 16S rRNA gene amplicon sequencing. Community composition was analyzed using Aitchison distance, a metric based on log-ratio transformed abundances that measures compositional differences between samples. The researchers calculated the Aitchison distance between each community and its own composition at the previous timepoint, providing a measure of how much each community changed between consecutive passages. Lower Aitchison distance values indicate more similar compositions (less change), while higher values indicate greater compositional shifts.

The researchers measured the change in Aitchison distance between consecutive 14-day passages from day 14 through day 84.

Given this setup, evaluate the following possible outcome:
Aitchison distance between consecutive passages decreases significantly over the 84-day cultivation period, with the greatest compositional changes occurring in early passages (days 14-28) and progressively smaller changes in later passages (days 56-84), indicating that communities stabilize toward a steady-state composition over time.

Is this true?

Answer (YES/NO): YES